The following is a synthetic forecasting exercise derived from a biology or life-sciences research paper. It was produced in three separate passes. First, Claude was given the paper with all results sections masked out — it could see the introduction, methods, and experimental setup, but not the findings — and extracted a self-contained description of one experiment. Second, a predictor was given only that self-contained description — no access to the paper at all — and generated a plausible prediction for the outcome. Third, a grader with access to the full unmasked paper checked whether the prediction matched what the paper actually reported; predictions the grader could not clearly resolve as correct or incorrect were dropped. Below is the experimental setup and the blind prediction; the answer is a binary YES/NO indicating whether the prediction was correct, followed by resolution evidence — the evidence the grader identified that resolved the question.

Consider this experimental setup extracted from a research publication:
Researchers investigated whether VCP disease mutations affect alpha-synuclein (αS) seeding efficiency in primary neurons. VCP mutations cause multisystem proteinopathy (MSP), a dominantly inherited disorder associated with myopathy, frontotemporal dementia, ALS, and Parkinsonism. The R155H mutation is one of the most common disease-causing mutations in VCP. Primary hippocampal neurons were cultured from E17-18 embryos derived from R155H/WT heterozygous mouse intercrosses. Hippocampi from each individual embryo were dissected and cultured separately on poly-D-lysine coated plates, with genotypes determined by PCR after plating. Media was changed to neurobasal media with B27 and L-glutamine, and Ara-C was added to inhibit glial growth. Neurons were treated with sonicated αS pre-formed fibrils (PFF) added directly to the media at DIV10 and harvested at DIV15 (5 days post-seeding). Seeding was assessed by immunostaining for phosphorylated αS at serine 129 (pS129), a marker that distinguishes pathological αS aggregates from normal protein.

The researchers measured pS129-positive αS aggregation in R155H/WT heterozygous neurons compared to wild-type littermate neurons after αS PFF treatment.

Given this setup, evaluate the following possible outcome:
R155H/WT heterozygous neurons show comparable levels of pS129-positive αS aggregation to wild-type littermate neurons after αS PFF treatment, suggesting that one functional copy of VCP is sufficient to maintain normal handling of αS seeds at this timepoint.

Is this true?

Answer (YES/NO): NO